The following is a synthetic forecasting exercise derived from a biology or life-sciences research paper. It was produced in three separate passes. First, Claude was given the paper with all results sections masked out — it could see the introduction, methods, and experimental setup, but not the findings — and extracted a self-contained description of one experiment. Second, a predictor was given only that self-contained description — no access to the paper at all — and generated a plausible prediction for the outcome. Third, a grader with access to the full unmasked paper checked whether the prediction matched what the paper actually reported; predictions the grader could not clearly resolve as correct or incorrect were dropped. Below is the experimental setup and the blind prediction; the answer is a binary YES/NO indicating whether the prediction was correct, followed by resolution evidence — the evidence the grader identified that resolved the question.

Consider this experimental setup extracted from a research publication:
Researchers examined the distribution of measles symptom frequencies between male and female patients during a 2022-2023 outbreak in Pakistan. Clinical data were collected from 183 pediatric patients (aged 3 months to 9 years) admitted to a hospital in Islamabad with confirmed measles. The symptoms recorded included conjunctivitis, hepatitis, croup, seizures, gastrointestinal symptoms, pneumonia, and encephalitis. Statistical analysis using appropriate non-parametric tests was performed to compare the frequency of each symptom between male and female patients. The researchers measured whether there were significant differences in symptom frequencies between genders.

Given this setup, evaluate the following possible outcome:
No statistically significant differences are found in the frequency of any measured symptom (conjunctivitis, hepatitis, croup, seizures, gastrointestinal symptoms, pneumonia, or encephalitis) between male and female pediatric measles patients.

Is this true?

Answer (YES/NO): YES